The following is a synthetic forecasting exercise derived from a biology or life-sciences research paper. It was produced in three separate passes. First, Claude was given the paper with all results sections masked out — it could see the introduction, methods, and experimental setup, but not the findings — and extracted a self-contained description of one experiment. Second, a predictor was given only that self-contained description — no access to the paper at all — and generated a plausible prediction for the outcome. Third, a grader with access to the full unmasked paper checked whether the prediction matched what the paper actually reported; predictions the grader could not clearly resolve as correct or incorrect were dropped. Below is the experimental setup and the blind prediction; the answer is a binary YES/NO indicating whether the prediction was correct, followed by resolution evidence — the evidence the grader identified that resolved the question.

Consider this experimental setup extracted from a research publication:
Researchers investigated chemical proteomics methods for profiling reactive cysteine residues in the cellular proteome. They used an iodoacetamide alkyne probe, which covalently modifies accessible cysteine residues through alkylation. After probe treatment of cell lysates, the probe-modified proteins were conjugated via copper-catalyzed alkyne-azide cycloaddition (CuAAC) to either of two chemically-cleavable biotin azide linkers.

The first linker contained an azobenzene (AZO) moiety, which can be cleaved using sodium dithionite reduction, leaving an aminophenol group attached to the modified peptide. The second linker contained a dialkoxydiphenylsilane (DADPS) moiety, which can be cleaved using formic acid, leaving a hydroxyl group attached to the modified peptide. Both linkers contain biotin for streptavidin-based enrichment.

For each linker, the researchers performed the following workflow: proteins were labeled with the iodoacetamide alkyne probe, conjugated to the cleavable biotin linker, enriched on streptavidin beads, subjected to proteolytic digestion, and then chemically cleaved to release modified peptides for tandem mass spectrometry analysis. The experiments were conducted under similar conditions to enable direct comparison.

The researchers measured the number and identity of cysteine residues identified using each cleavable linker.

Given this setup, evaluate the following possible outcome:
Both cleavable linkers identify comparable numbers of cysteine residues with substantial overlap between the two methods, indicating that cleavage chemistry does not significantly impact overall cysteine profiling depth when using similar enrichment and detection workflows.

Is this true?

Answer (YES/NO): NO